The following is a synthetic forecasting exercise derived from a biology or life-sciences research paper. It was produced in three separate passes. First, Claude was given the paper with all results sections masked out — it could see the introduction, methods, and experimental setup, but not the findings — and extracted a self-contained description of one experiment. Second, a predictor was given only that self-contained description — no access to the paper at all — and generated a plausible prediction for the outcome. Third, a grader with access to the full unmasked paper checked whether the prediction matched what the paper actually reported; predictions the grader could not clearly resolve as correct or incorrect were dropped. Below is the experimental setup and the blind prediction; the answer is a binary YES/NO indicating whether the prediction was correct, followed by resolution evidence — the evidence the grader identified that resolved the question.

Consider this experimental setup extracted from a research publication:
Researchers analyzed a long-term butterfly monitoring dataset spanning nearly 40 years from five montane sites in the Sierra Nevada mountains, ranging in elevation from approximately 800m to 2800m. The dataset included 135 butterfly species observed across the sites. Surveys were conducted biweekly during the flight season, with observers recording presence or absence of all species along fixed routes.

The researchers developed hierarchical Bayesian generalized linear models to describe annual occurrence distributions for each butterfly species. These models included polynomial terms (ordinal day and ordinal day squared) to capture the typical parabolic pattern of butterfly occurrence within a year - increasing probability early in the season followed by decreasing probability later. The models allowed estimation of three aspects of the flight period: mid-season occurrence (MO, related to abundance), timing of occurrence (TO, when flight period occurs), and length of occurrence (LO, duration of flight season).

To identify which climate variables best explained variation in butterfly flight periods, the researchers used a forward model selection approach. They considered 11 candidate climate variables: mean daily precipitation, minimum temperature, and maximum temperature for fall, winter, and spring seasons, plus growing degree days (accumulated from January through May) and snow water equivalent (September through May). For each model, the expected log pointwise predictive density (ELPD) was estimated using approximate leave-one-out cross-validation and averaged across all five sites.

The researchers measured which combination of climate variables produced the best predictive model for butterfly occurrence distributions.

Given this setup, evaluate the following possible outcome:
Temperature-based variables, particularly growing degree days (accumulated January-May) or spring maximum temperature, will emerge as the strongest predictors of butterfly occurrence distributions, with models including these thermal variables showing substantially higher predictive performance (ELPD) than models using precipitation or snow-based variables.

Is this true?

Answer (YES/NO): NO